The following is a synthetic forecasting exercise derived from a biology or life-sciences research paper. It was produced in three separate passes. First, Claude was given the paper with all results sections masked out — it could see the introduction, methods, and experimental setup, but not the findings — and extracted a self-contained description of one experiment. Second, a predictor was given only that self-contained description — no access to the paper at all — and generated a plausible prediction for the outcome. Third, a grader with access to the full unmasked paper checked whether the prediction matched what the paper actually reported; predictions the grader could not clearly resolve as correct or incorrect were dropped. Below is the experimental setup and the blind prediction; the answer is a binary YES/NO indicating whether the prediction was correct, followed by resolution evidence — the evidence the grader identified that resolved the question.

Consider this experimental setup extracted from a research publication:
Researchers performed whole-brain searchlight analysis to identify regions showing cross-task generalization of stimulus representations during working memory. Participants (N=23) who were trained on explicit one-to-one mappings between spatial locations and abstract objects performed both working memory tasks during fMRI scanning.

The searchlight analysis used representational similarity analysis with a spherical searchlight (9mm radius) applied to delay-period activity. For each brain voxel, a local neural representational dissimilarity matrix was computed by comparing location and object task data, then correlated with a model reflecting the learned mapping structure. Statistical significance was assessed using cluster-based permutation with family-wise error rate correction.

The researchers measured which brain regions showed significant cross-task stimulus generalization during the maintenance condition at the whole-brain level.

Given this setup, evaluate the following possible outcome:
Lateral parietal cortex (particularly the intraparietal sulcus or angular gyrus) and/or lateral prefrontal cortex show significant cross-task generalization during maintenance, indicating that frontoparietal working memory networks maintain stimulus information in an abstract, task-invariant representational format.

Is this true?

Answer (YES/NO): NO